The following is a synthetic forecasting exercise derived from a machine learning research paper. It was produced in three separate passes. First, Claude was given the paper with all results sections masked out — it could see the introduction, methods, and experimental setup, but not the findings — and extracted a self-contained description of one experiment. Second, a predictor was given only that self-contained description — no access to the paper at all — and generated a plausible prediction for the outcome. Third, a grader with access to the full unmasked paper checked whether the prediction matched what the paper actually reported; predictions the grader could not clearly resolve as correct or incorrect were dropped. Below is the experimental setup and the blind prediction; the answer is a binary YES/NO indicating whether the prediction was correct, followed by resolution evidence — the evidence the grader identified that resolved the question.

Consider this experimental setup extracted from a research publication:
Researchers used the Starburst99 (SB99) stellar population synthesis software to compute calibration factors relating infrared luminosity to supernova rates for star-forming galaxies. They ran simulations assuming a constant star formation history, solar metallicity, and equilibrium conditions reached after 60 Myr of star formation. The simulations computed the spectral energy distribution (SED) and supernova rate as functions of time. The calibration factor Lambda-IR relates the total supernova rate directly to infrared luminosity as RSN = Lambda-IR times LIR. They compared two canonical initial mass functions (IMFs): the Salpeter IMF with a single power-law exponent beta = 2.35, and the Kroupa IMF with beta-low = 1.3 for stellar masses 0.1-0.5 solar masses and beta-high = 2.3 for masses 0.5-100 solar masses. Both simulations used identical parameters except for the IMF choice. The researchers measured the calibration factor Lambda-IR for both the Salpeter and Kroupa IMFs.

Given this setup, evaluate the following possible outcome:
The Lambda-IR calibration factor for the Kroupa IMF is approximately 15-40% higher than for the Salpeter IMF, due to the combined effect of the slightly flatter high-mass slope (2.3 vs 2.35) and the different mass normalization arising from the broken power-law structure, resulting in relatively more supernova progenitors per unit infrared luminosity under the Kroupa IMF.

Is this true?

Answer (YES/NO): NO